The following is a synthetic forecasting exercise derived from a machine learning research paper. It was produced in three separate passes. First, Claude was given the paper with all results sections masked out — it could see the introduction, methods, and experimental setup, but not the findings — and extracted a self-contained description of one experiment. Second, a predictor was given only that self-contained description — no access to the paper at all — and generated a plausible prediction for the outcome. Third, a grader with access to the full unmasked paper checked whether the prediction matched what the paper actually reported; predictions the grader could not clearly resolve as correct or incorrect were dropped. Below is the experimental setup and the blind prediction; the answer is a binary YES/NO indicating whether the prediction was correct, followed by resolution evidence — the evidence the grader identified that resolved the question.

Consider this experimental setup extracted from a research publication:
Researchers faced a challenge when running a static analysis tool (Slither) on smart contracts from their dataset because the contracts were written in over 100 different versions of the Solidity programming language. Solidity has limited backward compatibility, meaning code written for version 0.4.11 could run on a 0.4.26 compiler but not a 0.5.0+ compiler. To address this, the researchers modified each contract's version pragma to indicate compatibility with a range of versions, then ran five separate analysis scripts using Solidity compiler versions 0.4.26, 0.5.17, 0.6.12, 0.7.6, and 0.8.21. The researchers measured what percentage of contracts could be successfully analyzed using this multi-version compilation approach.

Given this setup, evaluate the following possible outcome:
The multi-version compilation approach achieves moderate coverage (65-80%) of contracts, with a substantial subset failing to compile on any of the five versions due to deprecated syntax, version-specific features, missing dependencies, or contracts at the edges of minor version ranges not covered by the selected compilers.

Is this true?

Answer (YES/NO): YES